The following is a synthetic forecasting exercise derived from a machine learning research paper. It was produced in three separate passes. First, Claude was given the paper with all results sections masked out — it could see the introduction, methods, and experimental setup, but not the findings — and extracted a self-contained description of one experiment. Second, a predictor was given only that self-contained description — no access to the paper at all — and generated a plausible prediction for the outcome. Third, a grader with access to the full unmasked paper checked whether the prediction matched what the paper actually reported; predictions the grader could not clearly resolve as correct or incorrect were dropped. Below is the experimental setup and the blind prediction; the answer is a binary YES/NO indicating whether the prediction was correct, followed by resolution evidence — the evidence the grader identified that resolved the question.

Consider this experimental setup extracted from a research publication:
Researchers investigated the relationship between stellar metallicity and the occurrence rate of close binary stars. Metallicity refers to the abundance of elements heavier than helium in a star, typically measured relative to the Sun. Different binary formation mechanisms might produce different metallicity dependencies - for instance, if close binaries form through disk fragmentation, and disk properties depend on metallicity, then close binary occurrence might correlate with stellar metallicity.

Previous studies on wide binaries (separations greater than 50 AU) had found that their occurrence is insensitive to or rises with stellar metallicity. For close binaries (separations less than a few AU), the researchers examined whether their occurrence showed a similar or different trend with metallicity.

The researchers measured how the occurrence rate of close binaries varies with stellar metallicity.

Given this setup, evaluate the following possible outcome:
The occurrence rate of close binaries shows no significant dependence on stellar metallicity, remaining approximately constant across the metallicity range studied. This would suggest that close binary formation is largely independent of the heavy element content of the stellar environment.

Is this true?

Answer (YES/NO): NO